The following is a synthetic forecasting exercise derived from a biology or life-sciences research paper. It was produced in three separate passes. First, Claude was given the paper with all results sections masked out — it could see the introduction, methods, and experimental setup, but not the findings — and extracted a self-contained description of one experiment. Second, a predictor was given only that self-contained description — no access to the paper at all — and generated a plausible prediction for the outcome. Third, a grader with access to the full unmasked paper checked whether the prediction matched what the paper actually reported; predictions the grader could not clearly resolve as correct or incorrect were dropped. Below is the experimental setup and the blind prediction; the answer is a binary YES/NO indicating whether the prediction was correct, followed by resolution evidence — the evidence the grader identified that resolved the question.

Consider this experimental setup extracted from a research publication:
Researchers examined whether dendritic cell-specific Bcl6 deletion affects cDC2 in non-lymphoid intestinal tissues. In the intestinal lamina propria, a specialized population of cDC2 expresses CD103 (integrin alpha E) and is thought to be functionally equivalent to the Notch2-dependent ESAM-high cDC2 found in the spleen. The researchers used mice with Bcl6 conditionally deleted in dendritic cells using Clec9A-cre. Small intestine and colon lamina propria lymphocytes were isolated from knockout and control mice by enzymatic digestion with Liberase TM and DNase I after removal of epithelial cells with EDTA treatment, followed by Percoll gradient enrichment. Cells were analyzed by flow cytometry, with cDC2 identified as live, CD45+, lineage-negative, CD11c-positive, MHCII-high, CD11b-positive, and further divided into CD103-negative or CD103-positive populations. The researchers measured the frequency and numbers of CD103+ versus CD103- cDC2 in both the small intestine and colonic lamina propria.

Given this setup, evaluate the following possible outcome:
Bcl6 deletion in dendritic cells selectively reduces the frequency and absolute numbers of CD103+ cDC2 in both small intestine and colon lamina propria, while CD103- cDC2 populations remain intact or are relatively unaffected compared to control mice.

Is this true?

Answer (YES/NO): YES